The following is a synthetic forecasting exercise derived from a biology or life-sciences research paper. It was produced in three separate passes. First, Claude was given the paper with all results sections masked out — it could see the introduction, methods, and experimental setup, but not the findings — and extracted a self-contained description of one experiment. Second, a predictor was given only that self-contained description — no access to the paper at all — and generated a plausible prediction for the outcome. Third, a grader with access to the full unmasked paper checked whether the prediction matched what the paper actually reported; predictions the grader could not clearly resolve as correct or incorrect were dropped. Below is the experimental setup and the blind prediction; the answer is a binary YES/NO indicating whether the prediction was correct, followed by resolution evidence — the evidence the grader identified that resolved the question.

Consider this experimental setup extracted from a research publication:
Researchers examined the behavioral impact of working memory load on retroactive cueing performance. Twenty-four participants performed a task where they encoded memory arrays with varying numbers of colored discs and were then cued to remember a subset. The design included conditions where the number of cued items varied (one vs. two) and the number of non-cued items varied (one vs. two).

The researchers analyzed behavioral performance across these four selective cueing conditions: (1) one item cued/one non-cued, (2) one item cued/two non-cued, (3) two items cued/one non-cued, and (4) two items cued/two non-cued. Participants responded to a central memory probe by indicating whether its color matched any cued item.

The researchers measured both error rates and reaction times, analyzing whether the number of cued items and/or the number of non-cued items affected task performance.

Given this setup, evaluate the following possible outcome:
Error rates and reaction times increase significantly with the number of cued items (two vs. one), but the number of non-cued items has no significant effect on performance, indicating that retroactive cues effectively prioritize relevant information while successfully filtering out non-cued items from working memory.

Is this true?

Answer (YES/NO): NO